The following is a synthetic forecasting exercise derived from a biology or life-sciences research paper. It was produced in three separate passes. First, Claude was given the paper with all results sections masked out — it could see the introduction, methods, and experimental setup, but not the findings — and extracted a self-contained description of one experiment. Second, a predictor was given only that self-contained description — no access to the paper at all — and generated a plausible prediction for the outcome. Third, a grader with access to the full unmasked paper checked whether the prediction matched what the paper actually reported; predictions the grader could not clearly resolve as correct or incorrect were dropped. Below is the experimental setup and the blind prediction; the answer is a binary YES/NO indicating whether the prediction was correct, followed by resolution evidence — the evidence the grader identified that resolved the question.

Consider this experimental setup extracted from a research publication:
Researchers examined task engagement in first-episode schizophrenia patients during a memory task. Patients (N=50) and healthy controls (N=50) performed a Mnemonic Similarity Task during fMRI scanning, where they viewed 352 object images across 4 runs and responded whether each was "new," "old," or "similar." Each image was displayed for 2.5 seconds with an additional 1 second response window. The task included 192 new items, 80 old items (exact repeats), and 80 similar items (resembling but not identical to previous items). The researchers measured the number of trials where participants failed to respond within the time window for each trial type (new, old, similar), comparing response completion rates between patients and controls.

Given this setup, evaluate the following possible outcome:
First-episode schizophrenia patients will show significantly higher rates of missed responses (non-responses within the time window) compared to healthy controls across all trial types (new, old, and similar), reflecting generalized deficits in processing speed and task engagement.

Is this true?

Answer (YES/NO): YES